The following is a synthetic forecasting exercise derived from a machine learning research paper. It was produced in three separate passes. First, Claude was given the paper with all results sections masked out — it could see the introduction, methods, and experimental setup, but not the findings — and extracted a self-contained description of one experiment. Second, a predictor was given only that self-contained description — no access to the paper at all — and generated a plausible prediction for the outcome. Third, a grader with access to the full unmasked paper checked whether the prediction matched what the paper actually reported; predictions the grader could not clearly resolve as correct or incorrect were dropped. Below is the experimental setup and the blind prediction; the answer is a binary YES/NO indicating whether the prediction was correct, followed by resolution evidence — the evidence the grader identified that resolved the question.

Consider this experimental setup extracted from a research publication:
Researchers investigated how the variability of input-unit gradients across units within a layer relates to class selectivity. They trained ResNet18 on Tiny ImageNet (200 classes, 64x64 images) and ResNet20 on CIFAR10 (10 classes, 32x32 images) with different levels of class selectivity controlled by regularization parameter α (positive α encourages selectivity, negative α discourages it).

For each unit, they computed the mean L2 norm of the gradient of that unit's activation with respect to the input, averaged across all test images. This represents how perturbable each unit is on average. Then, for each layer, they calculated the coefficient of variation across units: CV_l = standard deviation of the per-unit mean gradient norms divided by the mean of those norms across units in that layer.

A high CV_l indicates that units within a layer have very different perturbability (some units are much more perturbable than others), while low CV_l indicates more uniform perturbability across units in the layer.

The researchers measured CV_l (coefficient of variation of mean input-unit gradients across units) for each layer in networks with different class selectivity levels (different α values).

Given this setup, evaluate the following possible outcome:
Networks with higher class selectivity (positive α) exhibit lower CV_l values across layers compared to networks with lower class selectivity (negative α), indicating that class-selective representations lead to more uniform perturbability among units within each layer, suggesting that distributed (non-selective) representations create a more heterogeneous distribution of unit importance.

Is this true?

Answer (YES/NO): NO